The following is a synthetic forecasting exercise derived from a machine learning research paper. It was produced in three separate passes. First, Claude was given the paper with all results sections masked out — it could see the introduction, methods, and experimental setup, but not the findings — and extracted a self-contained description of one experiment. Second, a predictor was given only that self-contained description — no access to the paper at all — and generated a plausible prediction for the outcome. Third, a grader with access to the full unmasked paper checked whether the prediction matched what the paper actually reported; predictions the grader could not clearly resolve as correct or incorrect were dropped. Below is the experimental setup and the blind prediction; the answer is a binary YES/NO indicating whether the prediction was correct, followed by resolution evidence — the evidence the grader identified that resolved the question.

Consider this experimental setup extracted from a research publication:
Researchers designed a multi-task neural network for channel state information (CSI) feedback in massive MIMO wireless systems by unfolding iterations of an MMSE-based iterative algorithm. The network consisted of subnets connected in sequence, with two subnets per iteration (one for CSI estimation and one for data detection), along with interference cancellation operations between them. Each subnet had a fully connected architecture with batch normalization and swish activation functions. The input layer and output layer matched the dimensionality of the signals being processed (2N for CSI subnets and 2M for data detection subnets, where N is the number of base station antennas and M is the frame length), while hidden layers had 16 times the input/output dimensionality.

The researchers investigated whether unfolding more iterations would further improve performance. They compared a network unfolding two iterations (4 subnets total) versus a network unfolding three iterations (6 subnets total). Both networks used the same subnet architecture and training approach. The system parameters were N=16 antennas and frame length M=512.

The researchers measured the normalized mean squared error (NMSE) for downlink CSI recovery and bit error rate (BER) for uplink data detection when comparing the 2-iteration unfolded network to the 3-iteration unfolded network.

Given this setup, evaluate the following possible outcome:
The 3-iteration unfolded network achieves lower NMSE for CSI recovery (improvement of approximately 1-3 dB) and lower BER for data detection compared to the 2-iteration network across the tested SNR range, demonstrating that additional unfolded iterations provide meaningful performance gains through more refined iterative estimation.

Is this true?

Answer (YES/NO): NO